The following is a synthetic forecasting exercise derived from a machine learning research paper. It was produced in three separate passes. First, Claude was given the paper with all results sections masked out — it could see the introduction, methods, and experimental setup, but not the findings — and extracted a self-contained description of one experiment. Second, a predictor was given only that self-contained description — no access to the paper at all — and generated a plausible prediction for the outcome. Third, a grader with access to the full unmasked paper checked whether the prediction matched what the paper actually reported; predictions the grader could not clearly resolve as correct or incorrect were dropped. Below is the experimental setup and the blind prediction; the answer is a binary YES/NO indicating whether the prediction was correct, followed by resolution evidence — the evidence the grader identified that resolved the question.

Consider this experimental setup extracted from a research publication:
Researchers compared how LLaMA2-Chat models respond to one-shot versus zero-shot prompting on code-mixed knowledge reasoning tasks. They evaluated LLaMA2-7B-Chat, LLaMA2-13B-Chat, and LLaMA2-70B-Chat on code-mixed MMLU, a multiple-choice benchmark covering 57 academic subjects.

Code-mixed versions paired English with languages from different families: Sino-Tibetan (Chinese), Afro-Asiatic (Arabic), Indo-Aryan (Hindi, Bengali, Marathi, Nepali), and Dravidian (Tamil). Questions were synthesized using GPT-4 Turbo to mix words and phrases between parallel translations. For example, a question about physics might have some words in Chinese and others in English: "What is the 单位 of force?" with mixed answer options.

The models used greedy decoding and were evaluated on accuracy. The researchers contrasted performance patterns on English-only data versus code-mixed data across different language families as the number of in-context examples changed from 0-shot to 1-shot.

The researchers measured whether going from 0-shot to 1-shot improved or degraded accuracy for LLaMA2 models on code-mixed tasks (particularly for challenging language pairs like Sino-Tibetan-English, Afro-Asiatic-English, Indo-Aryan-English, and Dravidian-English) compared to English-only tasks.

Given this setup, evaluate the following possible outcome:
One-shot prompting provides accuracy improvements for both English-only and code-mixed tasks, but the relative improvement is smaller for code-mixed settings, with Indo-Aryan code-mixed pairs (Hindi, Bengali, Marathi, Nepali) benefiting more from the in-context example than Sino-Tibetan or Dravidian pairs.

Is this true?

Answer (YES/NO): NO